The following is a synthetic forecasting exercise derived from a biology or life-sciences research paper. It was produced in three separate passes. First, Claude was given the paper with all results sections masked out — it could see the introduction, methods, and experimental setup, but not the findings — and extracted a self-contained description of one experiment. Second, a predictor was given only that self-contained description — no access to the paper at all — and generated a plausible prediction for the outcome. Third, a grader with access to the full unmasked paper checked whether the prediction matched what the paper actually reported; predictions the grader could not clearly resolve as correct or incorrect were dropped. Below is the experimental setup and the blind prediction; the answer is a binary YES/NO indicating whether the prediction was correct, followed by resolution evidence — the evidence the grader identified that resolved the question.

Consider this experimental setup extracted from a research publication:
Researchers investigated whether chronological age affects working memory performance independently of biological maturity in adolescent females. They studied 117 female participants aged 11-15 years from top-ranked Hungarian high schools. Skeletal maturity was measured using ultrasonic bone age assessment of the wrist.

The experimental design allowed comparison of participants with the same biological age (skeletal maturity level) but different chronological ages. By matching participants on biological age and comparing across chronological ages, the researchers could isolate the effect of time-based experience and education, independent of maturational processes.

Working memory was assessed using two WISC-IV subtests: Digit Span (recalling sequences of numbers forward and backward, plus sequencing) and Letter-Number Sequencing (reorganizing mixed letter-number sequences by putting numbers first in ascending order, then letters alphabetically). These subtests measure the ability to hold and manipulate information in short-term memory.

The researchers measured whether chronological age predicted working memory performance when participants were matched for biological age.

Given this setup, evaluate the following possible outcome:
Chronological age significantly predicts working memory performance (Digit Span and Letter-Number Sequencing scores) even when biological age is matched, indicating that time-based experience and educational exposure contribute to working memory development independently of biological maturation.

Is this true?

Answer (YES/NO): NO